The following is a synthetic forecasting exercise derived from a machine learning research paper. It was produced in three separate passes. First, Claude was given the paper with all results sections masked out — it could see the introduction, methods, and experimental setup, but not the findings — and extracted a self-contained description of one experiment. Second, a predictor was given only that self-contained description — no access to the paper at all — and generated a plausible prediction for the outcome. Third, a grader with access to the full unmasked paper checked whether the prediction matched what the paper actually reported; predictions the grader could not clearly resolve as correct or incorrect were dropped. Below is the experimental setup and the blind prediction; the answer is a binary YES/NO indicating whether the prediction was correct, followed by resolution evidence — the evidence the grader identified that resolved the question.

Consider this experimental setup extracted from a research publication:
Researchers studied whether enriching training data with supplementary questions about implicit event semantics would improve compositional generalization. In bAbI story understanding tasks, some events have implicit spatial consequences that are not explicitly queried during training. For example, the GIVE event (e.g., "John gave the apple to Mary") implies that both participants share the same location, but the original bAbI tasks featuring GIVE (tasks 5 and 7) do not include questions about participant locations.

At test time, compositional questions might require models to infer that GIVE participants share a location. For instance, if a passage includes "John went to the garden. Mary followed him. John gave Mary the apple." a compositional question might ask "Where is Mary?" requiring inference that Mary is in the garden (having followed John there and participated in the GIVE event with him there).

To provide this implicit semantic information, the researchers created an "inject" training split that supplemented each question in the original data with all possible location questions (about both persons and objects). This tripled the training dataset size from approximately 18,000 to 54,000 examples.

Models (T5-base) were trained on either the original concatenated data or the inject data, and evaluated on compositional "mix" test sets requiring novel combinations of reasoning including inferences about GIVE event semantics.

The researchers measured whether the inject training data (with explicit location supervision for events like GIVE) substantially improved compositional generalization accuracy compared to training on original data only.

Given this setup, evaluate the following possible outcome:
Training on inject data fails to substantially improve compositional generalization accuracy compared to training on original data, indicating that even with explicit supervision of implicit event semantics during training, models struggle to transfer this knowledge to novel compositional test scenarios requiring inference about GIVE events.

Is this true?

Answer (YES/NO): YES